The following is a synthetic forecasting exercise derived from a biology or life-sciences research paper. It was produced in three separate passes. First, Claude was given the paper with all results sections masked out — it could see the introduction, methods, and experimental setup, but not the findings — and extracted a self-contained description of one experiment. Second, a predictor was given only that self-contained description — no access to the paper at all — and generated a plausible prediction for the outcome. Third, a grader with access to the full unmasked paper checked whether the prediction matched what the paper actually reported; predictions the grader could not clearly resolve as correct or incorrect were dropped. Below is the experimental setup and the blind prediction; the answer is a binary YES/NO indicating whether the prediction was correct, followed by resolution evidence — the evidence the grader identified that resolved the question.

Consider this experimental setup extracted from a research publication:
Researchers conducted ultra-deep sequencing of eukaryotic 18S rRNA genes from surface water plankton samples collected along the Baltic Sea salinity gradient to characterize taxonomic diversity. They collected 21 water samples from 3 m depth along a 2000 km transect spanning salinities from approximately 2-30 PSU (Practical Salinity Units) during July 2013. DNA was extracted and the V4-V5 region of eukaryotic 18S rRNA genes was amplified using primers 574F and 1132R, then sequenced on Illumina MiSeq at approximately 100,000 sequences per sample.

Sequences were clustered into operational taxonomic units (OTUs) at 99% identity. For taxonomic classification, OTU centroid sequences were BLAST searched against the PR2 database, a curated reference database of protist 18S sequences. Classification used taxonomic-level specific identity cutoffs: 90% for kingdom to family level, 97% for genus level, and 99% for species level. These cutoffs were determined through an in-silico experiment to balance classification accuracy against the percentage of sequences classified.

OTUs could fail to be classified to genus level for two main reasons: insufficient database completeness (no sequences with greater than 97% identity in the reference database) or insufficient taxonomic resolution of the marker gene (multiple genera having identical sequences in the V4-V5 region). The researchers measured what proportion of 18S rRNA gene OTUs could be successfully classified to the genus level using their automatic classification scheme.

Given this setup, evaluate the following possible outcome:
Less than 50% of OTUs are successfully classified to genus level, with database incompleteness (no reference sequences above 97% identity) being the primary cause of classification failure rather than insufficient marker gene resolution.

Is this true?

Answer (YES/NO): YES